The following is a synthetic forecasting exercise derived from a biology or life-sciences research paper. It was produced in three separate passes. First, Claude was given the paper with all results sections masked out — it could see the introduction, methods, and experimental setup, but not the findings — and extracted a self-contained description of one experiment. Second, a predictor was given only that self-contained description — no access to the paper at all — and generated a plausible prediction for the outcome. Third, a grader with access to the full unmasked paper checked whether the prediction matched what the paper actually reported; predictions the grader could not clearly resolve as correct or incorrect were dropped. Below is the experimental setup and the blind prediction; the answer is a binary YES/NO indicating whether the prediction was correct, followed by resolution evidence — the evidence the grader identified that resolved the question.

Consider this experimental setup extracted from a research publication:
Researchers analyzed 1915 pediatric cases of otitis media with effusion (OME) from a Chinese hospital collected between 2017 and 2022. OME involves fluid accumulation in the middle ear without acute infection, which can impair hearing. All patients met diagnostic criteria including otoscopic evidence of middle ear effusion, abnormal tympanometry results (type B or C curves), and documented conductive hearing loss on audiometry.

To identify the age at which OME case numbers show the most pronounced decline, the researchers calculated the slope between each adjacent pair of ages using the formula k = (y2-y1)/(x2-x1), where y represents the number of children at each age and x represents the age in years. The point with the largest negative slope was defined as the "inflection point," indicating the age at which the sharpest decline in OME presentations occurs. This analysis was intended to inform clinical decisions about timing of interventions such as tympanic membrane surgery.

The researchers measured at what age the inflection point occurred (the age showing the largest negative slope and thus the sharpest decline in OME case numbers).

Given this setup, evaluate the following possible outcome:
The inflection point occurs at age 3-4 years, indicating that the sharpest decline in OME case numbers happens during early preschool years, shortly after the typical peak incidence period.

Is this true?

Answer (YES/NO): NO